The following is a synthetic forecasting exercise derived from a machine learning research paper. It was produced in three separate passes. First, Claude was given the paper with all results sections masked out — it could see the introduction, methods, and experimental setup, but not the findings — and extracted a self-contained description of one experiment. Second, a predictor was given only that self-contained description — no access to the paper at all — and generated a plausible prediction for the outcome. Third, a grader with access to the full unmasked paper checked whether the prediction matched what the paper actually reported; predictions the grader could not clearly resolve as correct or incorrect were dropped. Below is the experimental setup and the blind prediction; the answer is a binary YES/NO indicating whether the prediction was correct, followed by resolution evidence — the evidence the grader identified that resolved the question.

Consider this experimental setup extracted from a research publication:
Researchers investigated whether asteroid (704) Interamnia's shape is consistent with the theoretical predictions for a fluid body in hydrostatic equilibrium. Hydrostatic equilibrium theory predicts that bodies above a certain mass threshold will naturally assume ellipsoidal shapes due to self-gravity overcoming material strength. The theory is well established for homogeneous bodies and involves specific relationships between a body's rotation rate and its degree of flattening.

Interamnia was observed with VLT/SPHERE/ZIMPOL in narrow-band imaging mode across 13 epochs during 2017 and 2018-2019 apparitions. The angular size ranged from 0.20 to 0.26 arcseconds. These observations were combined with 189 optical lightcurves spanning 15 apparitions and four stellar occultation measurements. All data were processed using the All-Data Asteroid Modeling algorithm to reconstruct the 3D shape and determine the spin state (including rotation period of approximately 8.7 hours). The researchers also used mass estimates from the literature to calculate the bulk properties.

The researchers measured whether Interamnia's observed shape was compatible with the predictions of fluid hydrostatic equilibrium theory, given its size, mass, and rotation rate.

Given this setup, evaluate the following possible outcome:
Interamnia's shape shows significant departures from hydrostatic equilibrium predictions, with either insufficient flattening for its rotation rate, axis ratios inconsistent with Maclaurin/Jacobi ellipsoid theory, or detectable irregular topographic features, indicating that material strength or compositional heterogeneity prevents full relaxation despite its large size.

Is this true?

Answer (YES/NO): NO